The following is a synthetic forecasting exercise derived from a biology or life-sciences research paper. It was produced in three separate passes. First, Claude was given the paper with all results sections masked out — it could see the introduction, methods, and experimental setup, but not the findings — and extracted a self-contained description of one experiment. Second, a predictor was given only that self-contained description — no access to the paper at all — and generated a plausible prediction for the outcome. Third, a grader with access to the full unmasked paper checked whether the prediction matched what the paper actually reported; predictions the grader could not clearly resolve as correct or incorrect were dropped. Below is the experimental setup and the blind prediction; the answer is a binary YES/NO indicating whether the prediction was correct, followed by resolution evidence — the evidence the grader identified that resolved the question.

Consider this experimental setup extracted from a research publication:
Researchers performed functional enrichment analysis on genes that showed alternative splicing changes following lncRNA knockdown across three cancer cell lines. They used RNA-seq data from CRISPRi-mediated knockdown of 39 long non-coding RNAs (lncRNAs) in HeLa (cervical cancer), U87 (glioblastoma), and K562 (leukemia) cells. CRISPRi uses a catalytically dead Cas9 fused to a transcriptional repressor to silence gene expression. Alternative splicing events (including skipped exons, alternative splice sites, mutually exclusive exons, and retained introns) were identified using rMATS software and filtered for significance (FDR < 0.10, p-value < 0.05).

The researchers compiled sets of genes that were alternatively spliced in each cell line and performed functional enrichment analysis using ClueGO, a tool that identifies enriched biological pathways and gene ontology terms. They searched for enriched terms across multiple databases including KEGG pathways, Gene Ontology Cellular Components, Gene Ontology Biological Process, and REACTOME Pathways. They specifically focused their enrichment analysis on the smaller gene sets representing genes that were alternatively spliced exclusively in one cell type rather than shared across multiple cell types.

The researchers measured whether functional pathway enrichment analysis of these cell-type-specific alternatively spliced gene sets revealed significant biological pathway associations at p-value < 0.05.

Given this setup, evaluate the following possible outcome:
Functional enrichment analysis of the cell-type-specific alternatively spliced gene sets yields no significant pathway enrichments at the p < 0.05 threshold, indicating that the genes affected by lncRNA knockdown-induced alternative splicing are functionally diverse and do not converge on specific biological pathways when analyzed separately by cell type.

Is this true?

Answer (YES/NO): NO